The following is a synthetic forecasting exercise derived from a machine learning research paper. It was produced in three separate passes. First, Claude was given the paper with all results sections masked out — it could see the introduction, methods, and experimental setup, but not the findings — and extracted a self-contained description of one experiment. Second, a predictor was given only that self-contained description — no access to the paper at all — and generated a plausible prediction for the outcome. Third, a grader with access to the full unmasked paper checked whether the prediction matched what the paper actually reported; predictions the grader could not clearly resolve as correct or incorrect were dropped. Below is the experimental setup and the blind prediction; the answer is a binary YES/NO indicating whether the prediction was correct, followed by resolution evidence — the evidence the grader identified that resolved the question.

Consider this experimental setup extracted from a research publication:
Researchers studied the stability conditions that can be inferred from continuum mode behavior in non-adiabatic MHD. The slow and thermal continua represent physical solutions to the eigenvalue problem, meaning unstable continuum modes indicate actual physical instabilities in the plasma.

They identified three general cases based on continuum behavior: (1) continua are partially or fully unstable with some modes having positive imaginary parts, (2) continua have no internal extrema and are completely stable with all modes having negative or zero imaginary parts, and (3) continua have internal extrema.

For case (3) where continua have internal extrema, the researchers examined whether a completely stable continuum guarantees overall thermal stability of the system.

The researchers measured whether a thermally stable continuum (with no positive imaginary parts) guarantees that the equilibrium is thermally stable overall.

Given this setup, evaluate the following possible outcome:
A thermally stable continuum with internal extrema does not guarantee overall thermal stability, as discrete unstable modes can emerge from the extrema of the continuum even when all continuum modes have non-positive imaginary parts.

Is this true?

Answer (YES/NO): YES